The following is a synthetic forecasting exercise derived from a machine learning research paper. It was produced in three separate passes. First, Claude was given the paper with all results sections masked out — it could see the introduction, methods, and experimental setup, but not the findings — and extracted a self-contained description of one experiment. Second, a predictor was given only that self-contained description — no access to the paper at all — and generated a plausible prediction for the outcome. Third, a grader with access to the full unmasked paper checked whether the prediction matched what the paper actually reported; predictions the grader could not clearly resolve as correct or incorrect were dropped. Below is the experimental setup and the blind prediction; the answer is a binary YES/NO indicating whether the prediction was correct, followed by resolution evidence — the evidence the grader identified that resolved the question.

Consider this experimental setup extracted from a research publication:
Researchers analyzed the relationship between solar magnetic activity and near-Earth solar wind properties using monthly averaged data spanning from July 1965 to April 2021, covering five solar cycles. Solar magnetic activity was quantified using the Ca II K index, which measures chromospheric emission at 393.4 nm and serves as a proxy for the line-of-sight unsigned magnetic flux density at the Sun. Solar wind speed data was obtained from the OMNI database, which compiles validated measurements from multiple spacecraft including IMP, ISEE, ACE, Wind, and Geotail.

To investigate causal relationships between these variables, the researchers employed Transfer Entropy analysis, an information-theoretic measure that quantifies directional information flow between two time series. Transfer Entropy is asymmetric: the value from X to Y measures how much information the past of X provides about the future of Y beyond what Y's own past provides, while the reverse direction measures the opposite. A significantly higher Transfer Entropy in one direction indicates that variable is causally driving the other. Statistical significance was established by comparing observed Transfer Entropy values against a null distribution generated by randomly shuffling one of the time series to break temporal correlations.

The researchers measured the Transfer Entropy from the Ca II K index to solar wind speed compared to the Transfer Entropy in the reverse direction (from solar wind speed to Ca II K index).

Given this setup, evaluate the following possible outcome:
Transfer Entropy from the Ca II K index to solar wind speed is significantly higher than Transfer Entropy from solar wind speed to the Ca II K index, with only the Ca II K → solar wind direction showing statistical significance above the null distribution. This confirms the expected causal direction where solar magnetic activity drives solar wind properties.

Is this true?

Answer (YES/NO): NO